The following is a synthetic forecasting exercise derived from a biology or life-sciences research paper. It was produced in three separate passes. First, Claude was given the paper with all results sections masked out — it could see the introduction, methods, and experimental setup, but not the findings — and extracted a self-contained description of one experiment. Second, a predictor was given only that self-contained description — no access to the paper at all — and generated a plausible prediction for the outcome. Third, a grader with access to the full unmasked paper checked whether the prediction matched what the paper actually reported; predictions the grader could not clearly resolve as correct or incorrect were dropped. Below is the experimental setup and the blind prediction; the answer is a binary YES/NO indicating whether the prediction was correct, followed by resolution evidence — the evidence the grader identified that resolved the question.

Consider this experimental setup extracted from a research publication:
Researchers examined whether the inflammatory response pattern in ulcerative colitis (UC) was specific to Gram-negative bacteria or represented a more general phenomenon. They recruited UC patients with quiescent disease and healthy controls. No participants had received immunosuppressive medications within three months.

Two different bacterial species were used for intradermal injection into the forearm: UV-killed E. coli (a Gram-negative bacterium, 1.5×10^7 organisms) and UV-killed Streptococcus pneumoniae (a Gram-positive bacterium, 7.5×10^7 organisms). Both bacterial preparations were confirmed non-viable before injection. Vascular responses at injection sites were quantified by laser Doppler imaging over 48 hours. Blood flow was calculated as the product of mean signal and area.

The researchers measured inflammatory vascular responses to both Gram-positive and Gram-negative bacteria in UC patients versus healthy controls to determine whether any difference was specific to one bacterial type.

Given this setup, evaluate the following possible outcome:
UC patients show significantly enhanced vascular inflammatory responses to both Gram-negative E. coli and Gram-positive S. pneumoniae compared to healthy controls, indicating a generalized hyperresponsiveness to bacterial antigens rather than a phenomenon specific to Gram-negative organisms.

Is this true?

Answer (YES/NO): YES